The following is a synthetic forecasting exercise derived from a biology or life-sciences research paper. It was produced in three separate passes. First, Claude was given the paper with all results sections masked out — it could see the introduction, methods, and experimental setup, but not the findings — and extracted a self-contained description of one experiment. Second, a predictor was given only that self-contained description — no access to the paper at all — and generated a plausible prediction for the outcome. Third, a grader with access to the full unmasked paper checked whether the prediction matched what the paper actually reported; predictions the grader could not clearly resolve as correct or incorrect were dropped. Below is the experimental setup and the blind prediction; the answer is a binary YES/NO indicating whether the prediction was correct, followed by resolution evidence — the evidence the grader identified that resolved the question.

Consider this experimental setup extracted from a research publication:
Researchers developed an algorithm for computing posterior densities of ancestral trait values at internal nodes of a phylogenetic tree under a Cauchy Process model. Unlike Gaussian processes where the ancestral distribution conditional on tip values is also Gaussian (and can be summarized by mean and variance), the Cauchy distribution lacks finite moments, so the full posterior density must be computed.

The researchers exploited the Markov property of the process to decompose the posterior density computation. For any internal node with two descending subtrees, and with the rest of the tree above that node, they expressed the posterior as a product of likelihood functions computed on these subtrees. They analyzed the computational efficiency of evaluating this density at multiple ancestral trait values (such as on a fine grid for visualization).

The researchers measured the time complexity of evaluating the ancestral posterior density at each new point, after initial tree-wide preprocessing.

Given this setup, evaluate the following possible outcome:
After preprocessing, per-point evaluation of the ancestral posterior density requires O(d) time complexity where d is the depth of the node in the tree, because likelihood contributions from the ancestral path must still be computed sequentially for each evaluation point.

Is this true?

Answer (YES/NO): NO